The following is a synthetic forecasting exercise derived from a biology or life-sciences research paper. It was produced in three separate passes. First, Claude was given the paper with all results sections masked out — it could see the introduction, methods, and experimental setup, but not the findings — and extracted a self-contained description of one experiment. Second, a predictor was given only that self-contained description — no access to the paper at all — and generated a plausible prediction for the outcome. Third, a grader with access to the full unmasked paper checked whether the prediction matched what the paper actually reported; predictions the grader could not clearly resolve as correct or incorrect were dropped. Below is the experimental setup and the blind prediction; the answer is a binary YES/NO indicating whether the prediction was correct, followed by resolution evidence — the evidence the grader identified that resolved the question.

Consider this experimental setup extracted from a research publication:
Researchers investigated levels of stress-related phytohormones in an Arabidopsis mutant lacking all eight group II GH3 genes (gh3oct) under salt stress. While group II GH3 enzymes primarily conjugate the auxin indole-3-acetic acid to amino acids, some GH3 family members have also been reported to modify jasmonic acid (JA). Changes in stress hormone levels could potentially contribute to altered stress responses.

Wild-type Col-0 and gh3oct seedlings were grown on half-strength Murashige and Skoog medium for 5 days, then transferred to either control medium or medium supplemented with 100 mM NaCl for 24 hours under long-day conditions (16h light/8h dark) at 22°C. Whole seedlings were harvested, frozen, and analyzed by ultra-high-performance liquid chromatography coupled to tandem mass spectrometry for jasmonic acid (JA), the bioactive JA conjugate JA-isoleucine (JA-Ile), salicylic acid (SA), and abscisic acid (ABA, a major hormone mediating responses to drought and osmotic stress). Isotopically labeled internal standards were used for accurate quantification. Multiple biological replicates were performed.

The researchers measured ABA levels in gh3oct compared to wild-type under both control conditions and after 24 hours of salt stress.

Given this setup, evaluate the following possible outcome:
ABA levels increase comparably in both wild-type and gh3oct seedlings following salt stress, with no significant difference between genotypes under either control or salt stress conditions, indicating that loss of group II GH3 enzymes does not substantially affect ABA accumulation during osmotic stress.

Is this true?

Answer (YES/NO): NO